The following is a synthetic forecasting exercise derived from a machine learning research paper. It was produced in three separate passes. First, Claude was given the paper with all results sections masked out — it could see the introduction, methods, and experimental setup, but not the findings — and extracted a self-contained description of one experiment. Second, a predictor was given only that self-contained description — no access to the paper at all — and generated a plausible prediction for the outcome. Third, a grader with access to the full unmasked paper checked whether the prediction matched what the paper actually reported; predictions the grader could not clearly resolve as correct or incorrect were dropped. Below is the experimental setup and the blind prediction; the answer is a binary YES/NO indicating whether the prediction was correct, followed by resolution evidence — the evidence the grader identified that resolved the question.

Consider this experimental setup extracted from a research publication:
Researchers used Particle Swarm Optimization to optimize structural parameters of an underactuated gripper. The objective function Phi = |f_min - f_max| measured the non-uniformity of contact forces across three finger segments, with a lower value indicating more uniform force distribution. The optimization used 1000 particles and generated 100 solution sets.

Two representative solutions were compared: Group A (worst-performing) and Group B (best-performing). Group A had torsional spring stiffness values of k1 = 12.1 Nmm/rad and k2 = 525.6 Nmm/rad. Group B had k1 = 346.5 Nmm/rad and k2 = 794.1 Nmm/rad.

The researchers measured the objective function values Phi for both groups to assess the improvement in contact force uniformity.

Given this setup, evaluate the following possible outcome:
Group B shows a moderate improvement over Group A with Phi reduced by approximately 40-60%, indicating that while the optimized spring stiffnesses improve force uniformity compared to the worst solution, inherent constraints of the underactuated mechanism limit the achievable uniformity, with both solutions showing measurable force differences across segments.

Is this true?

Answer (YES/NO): NO